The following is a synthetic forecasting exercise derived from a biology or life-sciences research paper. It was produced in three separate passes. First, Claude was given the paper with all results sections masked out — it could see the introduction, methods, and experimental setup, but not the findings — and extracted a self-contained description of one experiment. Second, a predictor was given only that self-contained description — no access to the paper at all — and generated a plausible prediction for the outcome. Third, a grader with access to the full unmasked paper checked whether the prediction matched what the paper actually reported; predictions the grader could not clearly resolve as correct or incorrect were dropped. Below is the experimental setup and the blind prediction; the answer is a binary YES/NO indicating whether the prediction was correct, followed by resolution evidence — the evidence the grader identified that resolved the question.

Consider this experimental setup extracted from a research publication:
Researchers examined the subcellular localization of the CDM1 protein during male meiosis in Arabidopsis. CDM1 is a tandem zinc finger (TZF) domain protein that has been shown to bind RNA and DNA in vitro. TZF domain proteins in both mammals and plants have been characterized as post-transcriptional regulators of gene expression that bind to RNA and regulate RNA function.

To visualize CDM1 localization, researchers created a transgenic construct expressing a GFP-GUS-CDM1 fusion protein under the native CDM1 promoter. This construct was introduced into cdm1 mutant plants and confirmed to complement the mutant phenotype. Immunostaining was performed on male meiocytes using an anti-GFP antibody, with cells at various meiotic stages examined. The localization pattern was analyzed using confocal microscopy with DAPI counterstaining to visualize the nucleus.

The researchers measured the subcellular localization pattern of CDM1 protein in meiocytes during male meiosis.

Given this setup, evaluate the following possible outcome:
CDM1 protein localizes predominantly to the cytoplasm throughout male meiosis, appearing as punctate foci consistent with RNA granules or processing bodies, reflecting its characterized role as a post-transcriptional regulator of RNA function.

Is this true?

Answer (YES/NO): YES